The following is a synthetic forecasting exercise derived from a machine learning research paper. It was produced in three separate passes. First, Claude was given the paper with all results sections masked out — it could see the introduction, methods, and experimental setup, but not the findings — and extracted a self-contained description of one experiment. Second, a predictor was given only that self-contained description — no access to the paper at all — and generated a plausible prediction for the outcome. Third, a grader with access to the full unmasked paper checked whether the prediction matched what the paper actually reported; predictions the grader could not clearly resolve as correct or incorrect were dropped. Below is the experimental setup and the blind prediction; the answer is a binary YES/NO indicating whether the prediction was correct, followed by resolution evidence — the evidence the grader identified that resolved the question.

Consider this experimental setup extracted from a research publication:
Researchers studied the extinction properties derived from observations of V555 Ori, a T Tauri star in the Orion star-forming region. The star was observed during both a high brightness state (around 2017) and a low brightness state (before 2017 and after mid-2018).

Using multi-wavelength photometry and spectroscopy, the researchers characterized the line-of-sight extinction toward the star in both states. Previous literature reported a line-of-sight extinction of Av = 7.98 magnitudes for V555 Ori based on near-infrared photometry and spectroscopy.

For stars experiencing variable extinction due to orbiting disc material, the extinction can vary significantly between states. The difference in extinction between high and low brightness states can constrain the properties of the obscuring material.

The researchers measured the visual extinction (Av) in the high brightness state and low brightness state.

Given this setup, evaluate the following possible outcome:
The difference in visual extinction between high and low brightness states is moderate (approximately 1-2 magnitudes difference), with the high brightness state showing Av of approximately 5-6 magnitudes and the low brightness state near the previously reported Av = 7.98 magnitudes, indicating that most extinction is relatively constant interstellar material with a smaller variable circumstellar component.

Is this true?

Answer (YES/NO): NO